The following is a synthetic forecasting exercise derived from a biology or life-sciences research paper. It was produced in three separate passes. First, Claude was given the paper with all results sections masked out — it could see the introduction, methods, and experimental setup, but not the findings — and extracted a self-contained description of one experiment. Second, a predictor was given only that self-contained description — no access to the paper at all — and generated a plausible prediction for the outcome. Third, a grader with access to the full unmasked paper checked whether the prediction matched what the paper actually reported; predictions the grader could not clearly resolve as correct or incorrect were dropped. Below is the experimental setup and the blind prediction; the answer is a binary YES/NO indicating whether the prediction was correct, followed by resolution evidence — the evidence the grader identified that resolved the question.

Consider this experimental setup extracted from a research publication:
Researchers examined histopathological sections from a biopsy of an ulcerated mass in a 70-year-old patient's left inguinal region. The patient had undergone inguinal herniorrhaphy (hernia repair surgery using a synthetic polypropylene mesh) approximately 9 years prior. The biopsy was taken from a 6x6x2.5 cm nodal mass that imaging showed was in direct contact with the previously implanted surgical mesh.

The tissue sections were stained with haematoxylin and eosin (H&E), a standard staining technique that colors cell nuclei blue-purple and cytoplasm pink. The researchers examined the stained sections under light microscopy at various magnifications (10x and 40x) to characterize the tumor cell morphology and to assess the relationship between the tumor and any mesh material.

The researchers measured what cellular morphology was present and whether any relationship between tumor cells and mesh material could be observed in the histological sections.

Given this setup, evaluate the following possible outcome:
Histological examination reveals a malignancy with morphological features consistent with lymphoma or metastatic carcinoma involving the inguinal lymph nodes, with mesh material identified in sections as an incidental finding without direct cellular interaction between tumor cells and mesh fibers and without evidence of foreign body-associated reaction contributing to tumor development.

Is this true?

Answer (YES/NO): NO